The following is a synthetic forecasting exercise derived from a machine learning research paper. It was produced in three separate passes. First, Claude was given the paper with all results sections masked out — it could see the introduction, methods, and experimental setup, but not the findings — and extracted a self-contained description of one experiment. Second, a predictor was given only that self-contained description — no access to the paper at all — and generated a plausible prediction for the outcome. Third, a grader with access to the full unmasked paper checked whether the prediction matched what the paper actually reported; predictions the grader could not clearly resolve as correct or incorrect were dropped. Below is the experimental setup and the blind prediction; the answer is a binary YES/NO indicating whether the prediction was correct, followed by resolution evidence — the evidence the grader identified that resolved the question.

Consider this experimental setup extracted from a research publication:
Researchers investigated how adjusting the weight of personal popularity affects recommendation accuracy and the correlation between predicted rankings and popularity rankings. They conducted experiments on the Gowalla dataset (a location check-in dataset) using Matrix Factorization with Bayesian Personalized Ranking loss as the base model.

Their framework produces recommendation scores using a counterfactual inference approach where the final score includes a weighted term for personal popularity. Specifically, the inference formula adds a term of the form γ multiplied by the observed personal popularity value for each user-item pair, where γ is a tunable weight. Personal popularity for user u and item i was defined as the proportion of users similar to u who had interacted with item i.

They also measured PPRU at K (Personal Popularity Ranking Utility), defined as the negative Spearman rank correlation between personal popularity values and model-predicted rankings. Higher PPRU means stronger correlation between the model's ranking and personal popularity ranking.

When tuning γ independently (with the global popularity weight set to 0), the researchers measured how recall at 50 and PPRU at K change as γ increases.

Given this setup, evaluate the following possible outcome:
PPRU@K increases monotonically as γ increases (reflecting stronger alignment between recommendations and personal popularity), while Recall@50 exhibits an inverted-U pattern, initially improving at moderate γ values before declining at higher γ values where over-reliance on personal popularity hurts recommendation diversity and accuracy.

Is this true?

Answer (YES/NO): YES